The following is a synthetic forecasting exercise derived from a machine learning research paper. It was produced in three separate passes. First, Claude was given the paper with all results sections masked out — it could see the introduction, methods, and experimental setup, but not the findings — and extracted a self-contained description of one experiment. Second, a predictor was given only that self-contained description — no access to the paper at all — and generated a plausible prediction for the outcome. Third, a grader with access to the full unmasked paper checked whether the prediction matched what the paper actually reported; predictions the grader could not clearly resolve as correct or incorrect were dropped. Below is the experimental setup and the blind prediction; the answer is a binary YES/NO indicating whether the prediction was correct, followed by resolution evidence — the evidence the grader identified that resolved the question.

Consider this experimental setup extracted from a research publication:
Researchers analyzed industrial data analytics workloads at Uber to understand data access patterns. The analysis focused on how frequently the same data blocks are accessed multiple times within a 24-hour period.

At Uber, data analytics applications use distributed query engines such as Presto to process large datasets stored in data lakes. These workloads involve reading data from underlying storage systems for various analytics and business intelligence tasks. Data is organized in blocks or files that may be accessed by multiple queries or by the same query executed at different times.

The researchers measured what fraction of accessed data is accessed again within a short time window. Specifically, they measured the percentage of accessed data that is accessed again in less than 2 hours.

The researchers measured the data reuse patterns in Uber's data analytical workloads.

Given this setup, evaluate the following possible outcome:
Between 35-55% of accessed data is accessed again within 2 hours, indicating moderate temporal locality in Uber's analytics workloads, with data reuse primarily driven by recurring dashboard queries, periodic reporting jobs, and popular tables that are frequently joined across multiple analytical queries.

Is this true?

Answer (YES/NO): YES